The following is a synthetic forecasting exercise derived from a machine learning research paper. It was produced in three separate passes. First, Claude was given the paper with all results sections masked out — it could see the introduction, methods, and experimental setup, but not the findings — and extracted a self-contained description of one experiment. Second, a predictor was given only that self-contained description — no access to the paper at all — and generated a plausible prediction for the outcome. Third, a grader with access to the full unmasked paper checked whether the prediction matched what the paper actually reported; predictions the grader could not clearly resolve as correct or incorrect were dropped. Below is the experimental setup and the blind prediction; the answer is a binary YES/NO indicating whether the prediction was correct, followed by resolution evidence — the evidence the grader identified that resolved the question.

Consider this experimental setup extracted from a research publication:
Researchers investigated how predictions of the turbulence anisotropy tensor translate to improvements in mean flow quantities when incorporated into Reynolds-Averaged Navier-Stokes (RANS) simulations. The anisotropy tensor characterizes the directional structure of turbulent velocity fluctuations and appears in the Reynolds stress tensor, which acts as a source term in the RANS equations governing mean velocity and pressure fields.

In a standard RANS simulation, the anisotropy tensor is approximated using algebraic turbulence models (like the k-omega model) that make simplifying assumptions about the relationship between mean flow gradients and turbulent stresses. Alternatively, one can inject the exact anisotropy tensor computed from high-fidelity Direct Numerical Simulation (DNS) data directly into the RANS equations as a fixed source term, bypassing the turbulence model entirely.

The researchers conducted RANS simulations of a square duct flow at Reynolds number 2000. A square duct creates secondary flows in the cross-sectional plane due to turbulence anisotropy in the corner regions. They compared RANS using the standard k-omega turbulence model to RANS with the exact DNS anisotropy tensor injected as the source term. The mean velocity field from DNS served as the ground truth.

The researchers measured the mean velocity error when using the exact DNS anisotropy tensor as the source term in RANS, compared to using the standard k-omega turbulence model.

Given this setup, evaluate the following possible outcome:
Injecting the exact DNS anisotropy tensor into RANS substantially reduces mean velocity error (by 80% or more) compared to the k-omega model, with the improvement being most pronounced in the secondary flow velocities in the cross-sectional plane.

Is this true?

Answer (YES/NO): NO